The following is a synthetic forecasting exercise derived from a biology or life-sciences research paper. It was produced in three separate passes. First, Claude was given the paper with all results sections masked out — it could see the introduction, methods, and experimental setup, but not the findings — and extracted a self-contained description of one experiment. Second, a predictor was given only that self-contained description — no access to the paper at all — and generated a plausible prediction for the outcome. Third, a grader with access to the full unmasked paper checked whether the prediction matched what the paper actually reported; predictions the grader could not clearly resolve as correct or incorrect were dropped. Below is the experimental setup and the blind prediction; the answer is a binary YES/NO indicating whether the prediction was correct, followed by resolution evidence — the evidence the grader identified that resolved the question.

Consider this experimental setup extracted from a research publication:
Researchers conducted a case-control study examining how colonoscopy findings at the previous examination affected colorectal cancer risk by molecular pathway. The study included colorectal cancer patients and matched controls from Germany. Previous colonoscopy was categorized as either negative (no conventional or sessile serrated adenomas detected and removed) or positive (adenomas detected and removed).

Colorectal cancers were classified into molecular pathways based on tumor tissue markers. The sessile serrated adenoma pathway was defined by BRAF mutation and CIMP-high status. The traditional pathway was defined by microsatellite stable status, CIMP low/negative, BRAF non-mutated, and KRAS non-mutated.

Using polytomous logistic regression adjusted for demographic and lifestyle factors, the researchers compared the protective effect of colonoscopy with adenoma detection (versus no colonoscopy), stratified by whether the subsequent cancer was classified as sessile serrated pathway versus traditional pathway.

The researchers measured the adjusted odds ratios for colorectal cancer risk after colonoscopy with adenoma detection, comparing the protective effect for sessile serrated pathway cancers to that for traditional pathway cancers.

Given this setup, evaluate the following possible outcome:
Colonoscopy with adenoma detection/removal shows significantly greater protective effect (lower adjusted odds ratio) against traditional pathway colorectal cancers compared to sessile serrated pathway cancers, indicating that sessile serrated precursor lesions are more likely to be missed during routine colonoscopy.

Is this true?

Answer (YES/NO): YES